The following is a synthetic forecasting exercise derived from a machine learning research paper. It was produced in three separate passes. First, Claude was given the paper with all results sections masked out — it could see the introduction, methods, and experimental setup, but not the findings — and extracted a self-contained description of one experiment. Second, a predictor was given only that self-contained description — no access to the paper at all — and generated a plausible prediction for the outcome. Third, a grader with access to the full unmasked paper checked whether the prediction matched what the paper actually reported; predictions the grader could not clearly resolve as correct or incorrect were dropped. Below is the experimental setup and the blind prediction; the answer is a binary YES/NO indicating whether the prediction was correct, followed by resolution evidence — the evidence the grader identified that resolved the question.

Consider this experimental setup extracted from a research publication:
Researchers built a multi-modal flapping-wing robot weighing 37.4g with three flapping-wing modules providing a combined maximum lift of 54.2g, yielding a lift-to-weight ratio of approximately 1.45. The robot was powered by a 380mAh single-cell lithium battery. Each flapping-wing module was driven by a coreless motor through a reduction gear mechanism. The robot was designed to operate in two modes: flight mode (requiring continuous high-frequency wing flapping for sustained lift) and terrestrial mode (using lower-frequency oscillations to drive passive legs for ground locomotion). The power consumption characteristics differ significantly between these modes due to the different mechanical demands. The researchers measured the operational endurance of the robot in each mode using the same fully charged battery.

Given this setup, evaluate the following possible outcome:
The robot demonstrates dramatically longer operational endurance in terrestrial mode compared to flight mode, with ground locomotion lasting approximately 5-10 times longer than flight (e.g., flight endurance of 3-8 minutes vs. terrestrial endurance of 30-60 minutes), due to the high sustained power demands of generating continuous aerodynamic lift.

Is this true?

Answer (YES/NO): NO